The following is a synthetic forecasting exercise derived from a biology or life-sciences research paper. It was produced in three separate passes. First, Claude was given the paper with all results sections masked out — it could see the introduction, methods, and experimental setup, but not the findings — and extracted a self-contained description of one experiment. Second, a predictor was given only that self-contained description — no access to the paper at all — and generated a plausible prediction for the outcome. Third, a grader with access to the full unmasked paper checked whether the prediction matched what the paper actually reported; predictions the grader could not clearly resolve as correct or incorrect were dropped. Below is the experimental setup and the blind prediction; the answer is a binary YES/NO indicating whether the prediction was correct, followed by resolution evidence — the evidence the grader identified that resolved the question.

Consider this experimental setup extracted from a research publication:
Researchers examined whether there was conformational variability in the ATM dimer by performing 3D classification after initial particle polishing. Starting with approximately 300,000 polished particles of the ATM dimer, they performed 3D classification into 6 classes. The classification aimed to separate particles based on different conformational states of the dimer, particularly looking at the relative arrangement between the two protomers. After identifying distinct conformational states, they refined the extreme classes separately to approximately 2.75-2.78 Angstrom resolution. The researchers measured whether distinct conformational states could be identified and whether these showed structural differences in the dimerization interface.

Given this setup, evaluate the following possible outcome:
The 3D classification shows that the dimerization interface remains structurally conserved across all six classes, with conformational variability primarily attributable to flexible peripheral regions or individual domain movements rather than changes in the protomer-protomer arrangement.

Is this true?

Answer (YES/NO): YES